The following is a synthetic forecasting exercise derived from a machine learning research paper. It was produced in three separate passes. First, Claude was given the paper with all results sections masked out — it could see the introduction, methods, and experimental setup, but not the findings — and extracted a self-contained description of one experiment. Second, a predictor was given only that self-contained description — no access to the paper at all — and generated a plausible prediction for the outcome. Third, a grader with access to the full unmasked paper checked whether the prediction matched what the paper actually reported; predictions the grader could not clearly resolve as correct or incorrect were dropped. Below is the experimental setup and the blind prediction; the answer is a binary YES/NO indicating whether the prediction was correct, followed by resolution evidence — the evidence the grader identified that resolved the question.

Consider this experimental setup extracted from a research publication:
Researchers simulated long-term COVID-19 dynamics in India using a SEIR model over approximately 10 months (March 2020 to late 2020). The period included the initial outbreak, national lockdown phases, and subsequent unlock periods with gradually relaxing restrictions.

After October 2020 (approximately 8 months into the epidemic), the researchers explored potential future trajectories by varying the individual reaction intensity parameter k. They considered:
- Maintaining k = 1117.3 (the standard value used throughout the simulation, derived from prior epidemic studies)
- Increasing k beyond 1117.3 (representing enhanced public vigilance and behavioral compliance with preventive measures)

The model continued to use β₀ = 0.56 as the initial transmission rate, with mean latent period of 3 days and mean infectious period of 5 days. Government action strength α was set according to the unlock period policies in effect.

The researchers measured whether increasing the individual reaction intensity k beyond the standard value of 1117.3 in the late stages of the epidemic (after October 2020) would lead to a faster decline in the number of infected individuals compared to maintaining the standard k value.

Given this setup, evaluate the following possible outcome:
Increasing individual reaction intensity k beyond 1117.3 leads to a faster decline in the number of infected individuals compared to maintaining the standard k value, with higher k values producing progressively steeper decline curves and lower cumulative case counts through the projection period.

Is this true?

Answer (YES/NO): YES